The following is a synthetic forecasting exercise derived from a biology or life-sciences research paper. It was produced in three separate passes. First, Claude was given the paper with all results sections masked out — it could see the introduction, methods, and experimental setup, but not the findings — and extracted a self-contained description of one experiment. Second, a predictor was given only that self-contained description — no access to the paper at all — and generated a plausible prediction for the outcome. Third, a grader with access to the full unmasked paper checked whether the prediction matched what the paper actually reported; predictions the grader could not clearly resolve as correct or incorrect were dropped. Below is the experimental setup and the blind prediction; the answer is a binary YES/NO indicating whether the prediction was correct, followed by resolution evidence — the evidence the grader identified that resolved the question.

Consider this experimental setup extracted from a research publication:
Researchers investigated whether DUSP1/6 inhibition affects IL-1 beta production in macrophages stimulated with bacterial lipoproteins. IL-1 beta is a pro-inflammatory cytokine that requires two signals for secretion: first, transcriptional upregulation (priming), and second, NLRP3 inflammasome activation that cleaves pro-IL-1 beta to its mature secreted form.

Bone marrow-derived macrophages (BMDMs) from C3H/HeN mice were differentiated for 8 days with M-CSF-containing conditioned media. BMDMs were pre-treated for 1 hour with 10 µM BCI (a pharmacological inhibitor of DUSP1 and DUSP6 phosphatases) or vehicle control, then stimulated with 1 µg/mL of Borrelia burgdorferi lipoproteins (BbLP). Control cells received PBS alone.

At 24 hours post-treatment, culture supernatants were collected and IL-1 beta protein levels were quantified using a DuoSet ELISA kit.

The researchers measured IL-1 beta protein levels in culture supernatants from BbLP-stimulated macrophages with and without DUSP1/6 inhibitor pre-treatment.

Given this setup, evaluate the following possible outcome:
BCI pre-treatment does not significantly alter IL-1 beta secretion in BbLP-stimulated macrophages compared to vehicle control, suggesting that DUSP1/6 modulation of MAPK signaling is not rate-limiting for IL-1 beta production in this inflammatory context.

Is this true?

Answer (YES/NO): YES